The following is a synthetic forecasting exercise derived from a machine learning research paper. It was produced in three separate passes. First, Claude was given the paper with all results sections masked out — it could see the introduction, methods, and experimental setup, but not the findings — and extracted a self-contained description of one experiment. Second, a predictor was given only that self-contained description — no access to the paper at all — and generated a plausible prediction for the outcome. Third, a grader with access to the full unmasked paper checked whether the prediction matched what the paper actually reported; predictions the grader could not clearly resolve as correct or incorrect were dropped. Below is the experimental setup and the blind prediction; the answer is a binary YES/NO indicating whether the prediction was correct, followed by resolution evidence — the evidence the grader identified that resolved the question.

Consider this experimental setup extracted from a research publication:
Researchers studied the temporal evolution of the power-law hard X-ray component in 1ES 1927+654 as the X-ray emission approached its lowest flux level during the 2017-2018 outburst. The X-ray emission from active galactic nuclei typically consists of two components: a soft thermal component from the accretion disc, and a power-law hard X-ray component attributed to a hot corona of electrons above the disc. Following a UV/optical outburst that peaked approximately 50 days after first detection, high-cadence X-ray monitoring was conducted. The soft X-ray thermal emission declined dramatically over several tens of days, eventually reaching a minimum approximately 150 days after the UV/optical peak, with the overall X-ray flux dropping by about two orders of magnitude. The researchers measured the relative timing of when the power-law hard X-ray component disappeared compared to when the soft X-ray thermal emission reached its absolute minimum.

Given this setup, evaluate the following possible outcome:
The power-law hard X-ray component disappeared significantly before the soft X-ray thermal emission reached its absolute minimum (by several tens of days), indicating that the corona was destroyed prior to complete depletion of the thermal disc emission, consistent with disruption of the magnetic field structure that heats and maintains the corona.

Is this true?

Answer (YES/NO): YES